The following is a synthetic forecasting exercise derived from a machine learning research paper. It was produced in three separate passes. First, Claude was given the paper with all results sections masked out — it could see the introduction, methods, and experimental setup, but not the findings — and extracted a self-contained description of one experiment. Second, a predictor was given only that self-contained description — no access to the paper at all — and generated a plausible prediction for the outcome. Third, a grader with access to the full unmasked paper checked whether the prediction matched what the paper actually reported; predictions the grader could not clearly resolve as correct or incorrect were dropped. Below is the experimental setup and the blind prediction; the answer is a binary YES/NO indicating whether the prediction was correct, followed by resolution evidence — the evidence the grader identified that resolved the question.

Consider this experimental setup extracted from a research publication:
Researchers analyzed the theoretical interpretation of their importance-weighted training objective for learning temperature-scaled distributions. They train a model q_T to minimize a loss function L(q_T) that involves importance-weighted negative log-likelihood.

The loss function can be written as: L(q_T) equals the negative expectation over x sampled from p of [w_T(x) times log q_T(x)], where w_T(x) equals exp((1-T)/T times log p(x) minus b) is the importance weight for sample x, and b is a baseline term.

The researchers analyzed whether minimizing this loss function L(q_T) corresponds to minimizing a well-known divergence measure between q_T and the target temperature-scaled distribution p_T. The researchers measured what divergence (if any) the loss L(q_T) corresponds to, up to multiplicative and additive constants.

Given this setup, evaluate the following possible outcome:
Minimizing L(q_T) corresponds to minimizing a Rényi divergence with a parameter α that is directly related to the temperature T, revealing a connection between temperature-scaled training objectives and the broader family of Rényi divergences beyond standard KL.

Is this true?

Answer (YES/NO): NO